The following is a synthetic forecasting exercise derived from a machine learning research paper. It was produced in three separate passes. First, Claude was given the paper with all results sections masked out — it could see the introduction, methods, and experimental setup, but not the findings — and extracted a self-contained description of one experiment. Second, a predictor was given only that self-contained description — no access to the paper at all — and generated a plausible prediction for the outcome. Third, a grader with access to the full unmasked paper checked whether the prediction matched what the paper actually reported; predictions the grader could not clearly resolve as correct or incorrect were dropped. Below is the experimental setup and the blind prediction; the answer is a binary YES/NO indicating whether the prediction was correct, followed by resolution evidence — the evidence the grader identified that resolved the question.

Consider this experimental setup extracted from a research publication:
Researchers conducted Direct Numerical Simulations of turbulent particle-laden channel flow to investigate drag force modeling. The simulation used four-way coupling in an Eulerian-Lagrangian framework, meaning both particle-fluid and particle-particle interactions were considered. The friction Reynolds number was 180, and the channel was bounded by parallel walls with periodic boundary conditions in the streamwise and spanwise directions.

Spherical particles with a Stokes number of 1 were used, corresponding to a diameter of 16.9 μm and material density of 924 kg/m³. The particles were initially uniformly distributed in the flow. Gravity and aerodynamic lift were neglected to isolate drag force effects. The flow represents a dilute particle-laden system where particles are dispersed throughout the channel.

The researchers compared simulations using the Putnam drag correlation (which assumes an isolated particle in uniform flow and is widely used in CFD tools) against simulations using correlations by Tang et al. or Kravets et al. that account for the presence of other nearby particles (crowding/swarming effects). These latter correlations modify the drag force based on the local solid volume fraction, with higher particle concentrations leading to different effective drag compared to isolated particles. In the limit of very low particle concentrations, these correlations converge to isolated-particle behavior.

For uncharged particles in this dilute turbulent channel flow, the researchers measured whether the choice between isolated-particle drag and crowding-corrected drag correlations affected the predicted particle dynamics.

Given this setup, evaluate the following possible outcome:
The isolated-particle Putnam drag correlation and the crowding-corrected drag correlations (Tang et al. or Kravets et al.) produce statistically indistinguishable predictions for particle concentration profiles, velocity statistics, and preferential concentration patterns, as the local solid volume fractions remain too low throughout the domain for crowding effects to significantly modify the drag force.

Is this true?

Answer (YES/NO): NO